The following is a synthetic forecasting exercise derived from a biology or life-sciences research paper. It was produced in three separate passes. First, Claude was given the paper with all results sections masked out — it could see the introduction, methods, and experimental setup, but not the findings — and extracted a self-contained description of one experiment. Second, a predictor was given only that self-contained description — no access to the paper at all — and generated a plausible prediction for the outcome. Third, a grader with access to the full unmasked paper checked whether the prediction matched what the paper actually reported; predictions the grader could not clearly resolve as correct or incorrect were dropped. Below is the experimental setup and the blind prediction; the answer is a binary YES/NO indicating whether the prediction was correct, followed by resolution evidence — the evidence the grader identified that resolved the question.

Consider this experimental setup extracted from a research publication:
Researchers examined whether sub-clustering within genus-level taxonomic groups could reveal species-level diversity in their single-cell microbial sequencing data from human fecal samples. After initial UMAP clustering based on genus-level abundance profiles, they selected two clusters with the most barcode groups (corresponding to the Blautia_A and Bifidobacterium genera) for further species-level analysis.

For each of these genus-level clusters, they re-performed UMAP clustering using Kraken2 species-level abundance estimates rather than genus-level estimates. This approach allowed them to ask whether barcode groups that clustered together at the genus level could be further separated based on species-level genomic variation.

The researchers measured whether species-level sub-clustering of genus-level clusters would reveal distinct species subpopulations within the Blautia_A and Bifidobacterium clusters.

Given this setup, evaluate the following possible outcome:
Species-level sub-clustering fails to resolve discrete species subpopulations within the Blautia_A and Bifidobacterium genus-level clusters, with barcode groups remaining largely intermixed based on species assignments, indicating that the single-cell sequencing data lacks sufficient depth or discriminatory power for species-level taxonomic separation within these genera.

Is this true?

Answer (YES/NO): NO